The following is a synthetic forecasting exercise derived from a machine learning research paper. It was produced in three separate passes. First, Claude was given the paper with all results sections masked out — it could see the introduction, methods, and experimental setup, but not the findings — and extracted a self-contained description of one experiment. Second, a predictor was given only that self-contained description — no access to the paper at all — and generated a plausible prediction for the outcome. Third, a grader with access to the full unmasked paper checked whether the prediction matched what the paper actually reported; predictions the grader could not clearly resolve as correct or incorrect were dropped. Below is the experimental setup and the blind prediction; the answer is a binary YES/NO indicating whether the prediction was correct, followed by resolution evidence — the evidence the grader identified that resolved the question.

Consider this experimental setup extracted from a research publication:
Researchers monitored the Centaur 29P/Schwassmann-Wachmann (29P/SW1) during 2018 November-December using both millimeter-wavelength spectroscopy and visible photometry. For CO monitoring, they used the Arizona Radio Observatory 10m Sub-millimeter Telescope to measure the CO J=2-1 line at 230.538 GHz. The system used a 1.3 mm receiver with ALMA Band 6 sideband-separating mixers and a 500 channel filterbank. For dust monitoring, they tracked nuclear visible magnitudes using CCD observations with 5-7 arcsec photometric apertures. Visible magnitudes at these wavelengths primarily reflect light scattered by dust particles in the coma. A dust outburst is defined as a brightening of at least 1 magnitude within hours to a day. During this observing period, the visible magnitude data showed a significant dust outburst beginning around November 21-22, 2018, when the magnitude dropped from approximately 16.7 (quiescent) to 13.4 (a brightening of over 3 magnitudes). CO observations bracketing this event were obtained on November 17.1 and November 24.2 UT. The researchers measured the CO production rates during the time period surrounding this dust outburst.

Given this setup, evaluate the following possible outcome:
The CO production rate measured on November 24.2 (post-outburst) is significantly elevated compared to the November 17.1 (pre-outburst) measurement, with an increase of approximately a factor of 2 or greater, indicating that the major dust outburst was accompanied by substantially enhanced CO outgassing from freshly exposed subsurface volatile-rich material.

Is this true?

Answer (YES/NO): NO